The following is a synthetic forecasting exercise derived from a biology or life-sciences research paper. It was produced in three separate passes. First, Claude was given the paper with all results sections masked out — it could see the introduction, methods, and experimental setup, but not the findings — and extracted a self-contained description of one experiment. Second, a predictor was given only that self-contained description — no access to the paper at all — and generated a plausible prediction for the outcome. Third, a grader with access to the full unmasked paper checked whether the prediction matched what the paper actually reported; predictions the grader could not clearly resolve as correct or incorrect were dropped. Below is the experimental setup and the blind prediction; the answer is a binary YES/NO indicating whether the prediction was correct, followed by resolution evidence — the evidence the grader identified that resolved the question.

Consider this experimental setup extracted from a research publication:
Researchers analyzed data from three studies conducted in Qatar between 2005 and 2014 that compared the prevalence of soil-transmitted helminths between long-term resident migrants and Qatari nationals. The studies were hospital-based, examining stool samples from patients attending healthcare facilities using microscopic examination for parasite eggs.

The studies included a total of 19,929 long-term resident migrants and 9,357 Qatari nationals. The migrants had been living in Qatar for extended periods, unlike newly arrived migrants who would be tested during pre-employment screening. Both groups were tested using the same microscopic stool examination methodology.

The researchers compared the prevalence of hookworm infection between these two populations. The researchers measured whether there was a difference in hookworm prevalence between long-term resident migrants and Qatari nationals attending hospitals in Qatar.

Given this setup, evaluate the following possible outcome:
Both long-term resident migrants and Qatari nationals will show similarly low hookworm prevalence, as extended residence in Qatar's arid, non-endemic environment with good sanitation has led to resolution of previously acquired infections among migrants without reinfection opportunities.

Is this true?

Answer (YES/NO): NO